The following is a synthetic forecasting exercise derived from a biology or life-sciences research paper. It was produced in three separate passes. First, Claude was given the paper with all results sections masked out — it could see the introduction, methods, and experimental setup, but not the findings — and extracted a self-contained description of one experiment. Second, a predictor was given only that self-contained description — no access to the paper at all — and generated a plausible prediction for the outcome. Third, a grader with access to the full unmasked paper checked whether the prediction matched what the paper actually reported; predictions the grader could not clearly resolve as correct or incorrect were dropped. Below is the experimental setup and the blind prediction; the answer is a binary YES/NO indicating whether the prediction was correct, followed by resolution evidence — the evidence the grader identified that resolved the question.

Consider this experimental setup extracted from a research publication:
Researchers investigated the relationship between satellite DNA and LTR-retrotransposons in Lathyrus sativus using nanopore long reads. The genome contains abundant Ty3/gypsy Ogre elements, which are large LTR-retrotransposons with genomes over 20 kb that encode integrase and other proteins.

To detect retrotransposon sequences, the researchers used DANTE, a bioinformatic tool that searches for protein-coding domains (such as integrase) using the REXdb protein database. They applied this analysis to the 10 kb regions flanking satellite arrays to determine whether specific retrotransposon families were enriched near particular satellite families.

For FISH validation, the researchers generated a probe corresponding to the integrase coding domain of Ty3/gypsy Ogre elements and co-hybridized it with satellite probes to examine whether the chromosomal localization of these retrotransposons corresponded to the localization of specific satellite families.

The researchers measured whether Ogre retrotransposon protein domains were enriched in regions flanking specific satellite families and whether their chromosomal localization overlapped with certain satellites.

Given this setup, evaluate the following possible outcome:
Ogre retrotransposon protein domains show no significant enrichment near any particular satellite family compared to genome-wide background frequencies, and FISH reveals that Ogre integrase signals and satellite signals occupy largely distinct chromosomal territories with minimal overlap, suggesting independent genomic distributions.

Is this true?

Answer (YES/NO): NO